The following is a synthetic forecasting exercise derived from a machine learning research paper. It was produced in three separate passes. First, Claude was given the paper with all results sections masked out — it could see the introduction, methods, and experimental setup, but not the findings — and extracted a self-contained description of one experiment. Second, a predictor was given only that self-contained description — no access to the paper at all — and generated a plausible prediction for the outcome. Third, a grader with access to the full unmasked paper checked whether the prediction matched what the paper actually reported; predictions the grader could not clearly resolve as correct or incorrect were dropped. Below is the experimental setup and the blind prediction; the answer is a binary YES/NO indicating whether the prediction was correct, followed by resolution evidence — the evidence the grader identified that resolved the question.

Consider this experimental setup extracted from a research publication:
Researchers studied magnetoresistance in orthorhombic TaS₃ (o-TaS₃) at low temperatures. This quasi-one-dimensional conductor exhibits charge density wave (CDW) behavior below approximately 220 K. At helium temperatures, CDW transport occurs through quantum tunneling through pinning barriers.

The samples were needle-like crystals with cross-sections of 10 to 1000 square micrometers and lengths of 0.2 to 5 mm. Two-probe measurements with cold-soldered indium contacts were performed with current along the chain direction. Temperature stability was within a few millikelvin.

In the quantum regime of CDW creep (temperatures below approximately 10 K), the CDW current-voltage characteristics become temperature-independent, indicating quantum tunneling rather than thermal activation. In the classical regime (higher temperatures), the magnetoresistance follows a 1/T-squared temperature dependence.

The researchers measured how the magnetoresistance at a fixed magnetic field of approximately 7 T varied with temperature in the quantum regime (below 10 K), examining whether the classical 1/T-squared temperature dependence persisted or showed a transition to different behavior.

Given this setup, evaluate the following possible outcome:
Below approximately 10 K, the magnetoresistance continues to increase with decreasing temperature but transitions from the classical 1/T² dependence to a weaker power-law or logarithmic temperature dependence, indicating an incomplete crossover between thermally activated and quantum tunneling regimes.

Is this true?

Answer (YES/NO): NO